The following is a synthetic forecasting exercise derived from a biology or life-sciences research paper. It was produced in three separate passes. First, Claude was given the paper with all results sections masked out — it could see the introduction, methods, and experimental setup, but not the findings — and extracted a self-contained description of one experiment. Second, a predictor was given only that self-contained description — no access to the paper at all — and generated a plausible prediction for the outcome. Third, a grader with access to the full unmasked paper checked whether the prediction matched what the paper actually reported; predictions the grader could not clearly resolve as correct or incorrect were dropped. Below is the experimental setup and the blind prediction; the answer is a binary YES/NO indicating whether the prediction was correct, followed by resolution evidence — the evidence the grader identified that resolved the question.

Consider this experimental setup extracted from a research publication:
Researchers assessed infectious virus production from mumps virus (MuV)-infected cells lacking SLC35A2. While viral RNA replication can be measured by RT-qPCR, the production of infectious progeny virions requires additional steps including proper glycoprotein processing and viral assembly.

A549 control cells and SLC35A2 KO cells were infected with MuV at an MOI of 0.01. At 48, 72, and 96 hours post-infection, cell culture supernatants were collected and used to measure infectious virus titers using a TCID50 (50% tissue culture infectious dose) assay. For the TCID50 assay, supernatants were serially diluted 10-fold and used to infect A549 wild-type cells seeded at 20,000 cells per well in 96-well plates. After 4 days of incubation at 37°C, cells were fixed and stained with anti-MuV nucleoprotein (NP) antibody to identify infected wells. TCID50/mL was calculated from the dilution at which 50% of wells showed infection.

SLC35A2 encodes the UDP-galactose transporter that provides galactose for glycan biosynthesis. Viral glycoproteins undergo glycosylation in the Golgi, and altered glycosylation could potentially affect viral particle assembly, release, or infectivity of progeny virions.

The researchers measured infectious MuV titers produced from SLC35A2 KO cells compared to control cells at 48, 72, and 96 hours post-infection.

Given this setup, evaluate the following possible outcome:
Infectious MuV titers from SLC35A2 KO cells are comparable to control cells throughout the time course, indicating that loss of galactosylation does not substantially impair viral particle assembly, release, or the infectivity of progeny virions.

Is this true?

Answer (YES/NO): YES